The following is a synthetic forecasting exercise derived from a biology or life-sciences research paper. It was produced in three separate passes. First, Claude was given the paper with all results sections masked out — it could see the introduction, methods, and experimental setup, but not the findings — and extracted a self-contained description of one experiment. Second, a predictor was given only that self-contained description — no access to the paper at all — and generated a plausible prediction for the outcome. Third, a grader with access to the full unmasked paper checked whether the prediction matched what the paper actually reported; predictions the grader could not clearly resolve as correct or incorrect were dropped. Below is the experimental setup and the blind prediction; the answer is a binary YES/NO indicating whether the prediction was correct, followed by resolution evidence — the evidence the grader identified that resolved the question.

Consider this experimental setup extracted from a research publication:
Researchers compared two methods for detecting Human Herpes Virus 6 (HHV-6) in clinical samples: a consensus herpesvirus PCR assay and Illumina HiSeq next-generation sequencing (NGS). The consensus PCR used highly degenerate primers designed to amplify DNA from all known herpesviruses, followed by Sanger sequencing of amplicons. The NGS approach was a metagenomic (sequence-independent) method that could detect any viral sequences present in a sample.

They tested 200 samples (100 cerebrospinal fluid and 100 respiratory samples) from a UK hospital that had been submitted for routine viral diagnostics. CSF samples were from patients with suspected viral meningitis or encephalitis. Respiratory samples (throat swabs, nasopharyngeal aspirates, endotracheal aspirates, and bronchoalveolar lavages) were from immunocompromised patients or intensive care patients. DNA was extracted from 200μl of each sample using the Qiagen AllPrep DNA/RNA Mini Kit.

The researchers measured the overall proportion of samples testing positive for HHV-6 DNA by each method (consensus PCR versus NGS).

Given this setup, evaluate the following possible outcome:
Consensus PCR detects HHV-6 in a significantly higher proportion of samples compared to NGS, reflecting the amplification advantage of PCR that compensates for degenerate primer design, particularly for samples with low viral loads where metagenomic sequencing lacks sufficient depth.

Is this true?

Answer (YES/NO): NO